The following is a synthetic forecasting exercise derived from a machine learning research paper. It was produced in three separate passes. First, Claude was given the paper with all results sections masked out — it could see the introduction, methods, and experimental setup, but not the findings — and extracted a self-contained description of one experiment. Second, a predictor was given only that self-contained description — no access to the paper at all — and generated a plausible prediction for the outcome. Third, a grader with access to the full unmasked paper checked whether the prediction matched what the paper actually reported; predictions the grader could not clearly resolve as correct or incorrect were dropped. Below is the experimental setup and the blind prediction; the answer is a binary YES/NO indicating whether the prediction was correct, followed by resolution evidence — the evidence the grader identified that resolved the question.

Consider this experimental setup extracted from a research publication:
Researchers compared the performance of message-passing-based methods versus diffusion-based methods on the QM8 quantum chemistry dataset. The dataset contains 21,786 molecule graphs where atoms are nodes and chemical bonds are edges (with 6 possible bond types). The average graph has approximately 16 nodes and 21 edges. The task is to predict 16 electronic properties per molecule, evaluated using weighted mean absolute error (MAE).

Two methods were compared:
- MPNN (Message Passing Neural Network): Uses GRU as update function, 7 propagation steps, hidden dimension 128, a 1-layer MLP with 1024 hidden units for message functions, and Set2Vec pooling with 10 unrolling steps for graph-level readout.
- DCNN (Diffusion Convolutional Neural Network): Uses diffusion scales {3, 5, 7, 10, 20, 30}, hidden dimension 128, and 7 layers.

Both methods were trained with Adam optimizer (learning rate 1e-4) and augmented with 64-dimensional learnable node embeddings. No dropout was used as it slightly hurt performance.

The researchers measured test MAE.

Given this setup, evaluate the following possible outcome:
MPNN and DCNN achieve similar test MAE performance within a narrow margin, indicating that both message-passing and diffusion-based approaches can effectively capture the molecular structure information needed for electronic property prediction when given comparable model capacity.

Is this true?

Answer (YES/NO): NO